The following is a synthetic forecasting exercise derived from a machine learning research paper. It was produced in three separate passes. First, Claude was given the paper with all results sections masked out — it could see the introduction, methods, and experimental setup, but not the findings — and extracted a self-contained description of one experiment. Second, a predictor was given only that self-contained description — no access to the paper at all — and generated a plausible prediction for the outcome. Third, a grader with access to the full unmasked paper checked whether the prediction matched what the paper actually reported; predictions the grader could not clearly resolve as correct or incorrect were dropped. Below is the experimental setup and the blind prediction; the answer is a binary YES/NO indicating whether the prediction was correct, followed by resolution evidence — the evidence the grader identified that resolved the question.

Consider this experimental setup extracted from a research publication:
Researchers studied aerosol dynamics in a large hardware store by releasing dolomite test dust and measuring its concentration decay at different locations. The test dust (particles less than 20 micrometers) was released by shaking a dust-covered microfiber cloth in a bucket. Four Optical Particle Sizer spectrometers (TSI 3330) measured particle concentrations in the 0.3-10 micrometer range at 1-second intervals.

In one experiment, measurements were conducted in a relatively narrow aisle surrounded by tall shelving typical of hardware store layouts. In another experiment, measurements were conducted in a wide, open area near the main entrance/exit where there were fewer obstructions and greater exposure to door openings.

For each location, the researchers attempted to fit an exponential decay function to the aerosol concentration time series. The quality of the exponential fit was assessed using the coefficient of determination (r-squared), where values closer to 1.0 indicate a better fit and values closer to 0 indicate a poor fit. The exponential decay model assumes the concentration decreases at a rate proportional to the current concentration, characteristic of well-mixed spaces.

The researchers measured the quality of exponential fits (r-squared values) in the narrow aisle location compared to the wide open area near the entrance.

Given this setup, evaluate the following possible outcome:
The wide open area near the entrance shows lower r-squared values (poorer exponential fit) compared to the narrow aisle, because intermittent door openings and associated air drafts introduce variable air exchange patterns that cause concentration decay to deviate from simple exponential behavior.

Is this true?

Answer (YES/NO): YES